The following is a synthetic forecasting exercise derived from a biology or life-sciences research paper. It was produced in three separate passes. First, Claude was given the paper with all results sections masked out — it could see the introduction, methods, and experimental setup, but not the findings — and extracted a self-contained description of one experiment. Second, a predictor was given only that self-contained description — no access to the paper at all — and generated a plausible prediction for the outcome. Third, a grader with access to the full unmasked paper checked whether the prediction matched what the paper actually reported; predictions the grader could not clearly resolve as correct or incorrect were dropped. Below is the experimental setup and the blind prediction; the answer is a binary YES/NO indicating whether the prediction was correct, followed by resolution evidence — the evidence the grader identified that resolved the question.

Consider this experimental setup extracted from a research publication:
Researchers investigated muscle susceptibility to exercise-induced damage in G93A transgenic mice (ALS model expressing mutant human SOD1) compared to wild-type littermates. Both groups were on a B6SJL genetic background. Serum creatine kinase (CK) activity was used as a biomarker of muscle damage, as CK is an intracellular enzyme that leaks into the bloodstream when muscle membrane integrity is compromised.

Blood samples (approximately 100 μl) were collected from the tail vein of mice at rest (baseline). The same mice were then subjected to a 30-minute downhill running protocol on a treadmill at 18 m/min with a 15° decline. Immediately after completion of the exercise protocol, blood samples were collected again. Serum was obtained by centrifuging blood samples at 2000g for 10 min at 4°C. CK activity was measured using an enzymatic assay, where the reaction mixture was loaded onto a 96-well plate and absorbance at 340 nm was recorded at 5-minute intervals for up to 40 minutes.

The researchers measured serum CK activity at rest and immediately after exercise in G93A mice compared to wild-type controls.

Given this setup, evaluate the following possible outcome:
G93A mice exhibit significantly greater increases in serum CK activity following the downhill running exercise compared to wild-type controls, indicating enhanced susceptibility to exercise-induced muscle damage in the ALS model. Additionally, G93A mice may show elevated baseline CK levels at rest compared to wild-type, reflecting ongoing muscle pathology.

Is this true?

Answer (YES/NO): YES